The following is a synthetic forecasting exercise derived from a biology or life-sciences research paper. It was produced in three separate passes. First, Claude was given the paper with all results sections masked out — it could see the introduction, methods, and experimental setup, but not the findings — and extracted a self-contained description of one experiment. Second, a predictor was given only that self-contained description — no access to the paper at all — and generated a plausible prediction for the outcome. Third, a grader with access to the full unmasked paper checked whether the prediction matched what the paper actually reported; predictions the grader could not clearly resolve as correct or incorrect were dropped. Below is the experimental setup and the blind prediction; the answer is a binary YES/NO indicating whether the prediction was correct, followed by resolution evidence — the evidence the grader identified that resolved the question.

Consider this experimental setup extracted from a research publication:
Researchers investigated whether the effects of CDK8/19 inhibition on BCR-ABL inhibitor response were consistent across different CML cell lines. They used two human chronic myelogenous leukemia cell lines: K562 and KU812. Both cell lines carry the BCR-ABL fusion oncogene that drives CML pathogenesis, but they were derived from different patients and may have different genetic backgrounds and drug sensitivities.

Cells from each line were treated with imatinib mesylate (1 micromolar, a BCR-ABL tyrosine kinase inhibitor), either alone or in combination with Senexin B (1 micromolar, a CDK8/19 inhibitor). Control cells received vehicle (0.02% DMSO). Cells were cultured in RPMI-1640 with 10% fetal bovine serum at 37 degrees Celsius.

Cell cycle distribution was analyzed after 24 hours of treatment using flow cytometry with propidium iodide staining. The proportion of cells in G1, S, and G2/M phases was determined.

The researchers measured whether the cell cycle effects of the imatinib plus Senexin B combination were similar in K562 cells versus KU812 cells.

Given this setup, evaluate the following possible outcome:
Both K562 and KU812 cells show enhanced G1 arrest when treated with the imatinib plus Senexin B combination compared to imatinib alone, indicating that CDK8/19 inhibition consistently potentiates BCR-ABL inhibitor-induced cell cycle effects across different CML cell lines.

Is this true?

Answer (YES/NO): NO